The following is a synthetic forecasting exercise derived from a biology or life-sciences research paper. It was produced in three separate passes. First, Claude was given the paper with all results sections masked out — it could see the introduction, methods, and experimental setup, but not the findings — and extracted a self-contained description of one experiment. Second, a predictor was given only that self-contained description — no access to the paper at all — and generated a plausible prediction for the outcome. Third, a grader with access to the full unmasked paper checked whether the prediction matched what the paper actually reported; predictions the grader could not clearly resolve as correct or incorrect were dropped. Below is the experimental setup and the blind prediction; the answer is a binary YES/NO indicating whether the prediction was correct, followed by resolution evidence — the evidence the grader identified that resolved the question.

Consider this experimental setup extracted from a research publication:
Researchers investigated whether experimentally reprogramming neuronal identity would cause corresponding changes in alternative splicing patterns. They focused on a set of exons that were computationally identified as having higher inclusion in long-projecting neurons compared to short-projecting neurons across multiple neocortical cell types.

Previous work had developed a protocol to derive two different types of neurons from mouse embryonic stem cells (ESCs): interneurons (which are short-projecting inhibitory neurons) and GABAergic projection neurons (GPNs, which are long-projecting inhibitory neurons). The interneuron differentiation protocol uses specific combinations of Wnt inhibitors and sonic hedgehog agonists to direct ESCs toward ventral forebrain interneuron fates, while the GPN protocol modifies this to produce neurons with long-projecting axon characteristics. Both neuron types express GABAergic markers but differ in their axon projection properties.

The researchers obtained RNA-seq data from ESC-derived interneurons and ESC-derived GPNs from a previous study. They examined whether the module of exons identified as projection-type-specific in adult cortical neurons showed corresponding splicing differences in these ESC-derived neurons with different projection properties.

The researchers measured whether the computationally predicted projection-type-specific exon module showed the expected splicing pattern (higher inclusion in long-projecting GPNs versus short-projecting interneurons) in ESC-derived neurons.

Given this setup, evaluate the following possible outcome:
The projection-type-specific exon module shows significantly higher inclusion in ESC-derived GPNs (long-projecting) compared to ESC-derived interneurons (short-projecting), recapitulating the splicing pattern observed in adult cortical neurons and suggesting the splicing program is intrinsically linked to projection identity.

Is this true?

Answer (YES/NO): YES